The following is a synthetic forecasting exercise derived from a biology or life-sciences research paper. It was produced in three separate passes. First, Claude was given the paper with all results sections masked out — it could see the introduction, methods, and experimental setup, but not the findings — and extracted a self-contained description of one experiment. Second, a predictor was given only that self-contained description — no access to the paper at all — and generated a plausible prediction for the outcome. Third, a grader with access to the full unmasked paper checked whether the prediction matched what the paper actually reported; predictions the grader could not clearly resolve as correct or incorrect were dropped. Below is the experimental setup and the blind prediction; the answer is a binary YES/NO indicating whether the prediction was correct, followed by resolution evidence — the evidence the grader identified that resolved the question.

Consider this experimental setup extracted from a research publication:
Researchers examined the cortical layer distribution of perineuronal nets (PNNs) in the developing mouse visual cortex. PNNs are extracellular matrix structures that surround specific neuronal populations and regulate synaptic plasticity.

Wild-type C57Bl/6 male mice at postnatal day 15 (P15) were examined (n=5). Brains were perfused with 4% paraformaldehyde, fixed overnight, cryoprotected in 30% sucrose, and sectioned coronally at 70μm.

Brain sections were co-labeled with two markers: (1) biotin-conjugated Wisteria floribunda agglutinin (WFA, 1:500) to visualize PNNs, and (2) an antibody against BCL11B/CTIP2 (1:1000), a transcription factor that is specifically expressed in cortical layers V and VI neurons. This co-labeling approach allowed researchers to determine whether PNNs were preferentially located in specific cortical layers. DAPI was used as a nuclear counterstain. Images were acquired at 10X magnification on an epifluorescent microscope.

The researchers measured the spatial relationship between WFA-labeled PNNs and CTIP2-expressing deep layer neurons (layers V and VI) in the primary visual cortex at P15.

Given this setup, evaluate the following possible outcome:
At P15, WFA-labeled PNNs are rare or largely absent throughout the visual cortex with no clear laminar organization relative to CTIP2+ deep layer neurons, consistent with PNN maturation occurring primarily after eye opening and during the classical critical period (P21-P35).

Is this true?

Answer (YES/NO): NO